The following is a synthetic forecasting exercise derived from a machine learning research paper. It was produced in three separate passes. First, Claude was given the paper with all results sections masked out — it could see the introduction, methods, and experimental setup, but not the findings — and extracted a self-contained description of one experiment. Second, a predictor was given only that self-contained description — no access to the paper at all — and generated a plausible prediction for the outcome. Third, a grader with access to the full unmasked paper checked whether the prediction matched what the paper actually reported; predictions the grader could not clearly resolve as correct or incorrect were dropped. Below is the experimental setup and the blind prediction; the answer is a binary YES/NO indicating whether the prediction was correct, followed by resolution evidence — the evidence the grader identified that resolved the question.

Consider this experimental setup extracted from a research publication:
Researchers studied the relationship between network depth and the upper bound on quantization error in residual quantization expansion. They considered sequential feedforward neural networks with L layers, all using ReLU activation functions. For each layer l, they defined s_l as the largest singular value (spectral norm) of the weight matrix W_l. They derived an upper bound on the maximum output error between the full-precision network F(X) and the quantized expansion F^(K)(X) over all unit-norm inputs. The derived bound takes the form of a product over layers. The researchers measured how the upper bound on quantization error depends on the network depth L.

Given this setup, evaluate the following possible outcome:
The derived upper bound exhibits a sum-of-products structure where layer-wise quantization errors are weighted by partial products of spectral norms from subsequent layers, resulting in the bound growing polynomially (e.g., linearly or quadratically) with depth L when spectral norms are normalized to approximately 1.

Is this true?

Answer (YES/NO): NO